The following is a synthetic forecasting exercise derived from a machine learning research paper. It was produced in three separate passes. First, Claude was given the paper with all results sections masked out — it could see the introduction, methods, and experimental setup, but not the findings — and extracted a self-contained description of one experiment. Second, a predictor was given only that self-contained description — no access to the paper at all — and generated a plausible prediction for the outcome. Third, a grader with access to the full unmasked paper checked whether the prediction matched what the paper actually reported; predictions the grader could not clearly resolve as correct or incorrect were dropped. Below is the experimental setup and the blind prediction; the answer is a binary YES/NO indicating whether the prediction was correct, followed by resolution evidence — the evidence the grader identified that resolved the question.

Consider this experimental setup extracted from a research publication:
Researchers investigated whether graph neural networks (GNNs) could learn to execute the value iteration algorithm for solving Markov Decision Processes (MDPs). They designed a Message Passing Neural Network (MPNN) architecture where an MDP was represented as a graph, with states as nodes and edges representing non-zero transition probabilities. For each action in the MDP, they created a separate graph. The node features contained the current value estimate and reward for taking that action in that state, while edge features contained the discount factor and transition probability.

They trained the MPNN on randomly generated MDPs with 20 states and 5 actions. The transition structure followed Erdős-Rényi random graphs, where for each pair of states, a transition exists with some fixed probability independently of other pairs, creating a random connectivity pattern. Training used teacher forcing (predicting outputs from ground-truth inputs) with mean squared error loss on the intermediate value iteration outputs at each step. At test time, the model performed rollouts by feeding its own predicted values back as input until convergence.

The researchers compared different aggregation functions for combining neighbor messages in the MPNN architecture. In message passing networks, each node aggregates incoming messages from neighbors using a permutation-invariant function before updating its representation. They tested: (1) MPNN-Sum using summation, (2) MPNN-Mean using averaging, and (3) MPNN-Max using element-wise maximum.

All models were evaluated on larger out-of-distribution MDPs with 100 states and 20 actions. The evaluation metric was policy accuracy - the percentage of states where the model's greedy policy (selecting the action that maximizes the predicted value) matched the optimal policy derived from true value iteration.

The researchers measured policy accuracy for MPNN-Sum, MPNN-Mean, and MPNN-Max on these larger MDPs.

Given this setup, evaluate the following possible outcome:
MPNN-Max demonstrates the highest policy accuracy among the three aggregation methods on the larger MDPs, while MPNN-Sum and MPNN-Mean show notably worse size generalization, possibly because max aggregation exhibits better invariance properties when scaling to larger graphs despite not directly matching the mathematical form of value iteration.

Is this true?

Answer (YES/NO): NO